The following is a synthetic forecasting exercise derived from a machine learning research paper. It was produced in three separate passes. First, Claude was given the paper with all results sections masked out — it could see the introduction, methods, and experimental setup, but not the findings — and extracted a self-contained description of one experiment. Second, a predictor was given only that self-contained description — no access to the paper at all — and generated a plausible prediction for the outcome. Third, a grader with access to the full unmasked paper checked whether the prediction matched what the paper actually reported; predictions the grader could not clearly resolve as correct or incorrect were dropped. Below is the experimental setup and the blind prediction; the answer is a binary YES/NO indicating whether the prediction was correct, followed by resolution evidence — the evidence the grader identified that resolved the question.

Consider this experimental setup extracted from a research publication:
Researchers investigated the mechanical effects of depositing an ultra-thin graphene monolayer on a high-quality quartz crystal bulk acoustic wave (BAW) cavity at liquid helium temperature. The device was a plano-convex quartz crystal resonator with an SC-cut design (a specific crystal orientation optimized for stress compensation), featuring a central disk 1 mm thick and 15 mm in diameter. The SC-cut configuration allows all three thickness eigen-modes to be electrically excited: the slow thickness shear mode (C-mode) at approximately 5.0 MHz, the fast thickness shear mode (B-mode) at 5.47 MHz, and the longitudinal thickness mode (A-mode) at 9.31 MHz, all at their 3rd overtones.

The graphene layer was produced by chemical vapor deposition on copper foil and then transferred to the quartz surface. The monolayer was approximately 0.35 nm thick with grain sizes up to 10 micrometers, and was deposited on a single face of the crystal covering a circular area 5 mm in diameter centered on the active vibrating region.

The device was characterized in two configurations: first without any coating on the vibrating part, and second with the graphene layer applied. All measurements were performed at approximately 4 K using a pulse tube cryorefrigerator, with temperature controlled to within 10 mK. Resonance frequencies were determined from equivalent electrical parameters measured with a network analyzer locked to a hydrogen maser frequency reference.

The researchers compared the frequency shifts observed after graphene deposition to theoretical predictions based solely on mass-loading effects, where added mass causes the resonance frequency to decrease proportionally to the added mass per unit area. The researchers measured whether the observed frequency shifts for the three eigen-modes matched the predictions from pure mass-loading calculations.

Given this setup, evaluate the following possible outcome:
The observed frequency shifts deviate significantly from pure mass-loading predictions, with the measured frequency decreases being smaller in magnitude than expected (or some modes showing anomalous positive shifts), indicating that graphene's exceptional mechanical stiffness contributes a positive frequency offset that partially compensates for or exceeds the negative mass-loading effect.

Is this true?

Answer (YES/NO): NO